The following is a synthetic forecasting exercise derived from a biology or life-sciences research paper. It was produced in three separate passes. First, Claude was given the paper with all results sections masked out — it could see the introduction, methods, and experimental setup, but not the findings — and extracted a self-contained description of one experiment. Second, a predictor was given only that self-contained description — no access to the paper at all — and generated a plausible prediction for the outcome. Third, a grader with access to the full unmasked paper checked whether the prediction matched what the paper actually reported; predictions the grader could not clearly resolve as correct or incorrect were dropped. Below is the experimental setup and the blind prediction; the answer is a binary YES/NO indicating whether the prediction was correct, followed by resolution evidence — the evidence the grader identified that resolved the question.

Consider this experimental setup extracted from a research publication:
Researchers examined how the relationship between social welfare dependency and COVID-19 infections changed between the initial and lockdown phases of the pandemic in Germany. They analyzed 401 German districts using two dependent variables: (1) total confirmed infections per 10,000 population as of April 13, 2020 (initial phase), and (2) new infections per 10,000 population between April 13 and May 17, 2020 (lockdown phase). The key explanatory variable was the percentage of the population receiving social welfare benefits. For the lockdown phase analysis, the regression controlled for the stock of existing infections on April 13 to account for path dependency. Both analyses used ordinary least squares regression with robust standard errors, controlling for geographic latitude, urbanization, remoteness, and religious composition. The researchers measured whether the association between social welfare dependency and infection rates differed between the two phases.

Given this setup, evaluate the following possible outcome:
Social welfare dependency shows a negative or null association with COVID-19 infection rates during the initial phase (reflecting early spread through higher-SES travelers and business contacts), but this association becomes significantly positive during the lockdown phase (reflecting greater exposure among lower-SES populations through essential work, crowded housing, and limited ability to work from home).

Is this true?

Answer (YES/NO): NO